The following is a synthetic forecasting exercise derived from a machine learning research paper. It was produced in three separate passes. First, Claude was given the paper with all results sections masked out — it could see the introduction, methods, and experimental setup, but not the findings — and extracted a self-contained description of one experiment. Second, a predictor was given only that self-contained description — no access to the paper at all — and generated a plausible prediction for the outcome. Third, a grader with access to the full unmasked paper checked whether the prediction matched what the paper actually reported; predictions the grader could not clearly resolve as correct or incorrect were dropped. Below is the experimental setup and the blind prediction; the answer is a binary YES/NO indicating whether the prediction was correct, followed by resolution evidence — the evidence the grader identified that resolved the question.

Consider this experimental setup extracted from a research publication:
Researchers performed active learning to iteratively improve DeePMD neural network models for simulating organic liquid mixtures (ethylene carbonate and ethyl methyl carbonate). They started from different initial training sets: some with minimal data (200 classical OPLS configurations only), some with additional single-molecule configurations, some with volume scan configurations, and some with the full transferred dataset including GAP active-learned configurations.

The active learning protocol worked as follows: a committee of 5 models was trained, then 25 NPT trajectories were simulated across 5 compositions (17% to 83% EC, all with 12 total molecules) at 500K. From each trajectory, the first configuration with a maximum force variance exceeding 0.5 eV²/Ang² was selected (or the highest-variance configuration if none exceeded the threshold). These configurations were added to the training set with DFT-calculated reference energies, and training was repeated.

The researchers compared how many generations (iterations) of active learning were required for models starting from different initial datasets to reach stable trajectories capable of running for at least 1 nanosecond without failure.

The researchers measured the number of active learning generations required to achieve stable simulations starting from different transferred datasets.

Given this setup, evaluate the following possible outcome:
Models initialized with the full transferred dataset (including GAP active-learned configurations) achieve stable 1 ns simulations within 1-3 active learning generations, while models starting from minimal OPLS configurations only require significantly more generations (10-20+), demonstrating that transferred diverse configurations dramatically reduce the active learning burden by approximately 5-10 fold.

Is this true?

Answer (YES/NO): NO